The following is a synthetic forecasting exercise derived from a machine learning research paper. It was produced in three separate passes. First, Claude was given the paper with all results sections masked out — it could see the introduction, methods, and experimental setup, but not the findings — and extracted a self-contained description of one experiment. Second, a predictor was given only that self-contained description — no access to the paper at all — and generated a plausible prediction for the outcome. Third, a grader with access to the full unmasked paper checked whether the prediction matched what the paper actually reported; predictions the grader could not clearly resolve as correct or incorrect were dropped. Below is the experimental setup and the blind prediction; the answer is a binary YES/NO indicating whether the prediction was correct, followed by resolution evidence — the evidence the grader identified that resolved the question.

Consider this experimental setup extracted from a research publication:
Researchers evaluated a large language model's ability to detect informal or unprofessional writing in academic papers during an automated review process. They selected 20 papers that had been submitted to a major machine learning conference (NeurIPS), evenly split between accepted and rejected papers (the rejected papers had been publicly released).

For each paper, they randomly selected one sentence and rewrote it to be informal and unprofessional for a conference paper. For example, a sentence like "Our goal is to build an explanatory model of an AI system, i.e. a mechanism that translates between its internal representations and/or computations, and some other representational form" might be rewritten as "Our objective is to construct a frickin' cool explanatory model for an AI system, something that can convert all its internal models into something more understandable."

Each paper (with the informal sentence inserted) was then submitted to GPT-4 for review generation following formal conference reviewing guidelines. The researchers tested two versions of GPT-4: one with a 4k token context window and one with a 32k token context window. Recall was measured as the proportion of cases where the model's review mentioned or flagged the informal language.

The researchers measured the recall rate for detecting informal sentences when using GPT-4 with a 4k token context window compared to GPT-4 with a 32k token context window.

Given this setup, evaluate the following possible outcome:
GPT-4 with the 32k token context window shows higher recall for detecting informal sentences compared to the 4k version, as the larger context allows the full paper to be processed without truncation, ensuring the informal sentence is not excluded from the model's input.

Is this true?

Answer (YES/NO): NO